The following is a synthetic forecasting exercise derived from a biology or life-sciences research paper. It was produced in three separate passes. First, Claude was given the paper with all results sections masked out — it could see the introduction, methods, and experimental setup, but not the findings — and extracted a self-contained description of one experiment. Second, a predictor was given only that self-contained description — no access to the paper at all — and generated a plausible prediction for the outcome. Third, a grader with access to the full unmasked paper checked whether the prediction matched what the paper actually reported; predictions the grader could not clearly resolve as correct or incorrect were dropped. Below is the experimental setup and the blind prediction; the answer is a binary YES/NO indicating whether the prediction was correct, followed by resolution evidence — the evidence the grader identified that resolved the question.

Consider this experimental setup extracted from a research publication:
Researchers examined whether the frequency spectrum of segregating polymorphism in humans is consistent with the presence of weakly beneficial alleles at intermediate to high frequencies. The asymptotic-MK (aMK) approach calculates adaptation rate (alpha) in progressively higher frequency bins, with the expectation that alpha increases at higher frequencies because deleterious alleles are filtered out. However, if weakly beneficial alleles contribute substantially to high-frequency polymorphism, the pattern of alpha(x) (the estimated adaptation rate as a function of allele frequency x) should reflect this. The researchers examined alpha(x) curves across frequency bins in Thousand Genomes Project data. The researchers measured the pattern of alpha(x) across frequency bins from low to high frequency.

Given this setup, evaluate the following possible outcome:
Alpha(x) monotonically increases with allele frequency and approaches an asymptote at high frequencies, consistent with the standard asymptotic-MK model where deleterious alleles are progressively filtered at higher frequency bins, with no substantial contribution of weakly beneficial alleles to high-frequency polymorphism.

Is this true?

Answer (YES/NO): NO